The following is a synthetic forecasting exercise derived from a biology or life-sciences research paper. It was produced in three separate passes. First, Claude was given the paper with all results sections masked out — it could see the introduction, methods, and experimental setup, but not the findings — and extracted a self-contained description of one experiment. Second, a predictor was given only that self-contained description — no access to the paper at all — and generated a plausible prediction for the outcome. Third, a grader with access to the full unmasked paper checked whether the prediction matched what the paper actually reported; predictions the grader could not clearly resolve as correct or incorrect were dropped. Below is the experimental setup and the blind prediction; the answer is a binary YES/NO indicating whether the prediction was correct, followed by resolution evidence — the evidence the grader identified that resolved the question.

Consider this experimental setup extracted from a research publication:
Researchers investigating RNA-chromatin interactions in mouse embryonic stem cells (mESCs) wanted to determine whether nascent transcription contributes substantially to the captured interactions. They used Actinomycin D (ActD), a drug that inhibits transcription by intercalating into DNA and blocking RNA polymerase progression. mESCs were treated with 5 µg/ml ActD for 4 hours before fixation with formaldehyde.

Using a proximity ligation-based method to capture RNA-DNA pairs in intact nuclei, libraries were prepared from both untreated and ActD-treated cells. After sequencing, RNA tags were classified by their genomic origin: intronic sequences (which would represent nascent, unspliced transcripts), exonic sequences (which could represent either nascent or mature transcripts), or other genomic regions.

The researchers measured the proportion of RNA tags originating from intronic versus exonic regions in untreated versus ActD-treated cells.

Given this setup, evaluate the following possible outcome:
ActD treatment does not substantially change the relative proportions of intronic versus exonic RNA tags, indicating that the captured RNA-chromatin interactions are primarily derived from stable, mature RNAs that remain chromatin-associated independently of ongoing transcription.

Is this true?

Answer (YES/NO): NO